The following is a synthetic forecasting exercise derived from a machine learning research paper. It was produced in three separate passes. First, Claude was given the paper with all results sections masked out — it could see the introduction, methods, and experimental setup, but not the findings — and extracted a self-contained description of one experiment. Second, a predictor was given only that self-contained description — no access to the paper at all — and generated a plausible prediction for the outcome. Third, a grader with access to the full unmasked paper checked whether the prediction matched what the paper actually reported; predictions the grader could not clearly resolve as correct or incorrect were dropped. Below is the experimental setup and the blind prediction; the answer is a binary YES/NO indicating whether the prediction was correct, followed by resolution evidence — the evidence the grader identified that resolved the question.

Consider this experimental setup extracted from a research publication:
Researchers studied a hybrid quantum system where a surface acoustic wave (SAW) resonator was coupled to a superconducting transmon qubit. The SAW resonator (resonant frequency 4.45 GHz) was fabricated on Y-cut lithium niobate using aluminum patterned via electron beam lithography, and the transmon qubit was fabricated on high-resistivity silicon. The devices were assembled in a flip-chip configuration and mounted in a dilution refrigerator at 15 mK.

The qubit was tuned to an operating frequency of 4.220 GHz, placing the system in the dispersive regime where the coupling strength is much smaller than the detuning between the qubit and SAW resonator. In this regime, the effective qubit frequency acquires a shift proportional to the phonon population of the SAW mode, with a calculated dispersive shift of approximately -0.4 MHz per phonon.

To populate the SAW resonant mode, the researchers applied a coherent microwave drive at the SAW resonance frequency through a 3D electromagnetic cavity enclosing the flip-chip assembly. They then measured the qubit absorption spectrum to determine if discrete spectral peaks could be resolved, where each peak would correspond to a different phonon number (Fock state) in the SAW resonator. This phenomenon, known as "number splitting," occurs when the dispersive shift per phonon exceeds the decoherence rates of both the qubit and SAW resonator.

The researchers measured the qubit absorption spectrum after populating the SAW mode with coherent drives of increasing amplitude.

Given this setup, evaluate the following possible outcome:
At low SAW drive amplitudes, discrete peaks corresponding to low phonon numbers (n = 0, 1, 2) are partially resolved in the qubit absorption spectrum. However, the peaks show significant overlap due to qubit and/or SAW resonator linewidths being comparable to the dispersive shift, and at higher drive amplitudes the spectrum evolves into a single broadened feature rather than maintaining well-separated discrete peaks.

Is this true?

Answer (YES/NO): NO